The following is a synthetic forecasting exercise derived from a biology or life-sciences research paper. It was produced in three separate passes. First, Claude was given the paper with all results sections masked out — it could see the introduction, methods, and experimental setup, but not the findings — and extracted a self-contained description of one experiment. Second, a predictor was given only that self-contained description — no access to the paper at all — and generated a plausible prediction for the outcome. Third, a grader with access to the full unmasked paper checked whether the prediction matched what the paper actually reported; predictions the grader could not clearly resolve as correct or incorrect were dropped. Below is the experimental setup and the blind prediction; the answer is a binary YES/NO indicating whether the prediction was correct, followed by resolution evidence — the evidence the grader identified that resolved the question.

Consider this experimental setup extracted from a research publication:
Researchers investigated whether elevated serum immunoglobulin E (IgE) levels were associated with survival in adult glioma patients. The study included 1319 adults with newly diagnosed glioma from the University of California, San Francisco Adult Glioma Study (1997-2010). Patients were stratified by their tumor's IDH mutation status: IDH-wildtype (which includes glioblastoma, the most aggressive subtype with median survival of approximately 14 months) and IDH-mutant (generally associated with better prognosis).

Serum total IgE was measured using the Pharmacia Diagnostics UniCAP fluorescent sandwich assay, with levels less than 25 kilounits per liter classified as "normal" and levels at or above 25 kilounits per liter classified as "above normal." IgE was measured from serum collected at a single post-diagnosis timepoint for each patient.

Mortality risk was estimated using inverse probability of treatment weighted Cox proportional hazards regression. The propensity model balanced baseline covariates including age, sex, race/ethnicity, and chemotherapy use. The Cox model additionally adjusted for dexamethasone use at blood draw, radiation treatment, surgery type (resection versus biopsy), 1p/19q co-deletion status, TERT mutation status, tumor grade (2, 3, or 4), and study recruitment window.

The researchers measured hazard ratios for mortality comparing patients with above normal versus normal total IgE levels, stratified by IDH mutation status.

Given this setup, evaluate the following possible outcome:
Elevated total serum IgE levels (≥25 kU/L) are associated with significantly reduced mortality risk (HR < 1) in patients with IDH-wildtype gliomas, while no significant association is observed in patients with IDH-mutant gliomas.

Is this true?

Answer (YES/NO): YES